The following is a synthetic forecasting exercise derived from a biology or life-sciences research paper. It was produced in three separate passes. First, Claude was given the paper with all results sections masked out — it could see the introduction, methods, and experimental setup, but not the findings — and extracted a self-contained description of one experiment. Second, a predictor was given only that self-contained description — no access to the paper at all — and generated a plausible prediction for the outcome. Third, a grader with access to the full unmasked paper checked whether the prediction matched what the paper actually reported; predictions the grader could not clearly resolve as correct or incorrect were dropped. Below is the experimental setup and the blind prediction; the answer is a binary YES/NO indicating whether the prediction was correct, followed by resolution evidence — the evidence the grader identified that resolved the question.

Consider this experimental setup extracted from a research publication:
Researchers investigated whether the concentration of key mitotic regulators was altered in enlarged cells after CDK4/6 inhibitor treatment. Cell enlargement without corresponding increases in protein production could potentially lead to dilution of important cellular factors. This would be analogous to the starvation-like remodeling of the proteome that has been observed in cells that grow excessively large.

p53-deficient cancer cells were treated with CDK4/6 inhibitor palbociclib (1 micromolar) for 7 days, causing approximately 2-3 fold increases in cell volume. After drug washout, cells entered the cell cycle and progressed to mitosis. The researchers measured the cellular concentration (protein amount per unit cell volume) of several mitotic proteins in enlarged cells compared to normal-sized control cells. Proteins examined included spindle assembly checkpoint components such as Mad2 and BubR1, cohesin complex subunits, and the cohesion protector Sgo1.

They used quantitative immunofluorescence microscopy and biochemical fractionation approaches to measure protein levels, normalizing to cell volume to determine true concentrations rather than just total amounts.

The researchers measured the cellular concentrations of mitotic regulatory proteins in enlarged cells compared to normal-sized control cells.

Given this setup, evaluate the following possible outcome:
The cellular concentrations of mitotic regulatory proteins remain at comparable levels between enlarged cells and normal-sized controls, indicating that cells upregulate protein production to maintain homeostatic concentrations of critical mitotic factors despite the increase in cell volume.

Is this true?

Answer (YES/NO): YES